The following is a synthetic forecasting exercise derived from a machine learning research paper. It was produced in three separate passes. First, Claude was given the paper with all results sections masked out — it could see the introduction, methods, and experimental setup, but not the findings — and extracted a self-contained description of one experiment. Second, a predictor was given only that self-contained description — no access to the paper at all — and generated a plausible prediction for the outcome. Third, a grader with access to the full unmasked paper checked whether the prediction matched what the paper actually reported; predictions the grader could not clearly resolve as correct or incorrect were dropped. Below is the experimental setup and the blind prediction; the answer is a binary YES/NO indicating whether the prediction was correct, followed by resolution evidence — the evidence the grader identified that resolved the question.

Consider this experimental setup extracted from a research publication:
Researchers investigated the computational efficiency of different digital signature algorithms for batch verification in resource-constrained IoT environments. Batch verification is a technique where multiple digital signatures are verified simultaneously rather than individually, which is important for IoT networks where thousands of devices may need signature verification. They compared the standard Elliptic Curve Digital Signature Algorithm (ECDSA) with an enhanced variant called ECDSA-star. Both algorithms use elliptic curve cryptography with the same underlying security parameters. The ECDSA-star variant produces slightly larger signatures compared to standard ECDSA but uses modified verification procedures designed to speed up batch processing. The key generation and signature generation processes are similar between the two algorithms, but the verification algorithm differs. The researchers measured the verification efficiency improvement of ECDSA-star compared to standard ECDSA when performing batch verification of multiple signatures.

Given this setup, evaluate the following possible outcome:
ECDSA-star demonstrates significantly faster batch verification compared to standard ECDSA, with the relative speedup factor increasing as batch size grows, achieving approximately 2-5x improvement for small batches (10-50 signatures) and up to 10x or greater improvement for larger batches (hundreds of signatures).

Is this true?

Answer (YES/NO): NO